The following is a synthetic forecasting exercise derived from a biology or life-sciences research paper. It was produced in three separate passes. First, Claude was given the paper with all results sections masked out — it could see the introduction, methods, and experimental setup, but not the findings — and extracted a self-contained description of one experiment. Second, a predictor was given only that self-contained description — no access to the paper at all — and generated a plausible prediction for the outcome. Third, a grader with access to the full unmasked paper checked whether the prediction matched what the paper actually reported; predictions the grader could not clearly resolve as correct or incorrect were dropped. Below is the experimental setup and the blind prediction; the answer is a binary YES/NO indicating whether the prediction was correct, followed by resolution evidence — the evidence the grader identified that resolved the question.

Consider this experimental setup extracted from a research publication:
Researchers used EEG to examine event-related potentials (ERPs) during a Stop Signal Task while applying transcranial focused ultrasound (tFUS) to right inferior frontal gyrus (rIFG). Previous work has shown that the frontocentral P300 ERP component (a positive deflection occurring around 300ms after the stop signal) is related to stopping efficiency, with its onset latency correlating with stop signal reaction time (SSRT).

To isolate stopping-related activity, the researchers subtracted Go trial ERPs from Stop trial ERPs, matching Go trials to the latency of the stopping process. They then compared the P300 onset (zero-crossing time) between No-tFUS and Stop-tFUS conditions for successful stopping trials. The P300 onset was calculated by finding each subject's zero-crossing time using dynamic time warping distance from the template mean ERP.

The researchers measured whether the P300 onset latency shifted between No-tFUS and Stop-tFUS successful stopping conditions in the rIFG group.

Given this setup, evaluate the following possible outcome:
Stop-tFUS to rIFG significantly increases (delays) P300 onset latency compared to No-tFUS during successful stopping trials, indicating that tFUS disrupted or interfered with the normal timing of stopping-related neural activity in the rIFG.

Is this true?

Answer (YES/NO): NO